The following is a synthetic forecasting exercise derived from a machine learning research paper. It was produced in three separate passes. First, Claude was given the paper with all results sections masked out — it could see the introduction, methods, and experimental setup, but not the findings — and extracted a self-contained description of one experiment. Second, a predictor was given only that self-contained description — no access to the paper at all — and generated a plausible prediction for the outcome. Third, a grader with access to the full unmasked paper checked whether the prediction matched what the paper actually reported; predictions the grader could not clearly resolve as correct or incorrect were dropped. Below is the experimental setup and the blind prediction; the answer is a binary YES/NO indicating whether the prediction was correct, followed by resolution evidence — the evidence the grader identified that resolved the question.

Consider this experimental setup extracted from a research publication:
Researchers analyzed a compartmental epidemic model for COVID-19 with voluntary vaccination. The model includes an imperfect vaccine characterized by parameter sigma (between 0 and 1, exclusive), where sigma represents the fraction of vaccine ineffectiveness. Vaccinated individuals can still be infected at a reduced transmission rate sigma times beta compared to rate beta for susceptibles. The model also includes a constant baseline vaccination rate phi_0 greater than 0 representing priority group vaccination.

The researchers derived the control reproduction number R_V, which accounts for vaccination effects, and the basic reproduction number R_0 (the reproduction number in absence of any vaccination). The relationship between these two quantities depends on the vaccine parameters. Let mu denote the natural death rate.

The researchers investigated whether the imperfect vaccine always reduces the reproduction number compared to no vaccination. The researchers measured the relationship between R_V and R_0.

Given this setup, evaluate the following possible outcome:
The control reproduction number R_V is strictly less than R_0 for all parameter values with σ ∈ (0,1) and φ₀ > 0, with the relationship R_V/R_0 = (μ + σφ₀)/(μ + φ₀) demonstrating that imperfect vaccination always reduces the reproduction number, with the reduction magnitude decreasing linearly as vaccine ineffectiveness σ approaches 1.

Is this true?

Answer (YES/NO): YES